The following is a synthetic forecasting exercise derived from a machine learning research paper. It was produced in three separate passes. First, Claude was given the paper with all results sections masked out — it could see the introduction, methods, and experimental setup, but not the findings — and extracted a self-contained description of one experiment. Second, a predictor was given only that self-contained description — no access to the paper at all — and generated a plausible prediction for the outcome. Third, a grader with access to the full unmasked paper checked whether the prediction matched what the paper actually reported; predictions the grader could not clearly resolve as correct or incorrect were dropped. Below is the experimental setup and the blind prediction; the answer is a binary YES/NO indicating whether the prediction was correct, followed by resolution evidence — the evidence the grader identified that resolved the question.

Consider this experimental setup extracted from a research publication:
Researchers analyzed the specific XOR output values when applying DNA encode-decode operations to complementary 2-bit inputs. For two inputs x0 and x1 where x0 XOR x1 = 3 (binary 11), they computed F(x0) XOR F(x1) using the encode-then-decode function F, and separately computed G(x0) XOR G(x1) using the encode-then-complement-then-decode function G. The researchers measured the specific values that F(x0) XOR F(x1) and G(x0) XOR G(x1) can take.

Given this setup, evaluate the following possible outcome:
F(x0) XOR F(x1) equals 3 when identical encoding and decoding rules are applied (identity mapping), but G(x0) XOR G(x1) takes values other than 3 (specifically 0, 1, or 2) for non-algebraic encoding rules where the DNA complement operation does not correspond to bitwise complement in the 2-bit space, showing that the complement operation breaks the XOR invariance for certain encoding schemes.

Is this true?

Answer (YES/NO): NO